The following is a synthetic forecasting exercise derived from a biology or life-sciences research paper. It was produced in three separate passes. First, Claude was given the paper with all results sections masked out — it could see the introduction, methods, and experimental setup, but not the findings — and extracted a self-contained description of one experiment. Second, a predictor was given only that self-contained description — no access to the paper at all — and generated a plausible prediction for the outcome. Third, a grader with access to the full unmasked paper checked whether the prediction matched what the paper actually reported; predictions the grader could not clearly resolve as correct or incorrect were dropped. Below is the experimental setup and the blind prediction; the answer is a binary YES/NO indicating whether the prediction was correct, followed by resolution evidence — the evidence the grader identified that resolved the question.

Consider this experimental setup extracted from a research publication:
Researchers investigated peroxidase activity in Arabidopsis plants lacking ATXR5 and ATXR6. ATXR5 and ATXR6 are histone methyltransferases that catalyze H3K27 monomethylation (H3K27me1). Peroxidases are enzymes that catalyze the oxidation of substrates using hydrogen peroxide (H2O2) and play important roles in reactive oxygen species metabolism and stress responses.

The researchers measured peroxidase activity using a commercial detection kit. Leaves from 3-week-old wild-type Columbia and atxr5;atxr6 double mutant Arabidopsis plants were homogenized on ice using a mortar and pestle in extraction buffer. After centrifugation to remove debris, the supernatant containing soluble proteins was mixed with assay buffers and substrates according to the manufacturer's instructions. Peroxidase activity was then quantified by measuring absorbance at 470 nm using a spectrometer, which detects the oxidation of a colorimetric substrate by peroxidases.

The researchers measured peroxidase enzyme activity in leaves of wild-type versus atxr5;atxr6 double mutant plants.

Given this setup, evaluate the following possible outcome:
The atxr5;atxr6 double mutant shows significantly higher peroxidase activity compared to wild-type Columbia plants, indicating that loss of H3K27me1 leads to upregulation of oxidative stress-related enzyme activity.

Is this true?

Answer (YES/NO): YES